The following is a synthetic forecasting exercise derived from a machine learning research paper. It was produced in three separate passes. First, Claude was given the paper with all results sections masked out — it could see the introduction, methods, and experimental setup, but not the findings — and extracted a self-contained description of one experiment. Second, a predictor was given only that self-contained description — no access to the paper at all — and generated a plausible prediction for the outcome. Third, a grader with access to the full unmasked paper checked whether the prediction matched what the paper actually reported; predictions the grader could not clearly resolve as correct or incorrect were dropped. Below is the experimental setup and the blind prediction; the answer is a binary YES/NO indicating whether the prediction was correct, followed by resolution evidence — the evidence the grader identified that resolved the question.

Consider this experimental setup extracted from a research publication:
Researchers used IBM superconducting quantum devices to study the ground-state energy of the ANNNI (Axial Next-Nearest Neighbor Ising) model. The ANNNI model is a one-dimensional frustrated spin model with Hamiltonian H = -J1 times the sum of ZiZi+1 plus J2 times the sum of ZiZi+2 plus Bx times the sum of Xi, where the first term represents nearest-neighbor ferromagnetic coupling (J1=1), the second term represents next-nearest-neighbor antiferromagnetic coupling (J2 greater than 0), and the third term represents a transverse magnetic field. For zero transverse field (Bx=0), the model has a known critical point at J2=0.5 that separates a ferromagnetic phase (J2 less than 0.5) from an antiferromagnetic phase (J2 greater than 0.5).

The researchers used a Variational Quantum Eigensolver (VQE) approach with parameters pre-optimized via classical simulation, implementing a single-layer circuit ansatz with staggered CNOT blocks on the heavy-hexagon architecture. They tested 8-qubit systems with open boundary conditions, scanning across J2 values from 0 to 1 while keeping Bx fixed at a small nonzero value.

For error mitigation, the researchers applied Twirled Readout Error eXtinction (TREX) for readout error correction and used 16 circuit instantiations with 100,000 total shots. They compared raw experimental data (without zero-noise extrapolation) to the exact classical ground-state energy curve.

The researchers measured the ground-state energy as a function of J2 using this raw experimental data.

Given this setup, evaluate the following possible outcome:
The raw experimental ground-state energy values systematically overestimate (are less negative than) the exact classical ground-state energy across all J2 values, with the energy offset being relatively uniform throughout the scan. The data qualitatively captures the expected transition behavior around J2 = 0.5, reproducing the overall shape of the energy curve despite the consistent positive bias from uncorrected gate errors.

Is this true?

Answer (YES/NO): NO